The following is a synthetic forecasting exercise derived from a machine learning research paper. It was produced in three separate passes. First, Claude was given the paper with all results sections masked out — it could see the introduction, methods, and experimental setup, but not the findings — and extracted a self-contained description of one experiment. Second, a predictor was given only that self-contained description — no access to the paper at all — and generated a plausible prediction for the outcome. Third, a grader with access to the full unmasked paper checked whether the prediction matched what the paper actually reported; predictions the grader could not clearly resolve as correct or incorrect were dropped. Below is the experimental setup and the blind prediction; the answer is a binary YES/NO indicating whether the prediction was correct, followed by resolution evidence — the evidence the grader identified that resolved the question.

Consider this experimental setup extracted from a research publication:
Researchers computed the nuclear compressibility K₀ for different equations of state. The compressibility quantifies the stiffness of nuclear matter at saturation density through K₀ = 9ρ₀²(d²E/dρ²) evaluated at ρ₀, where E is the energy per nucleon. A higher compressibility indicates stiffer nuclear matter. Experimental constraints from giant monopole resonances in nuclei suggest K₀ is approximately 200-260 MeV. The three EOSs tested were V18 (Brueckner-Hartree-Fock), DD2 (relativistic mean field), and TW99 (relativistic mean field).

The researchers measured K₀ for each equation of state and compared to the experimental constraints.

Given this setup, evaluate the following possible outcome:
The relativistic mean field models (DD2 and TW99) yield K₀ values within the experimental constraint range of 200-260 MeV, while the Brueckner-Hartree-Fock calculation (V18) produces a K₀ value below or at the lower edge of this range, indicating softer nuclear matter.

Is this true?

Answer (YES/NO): NO